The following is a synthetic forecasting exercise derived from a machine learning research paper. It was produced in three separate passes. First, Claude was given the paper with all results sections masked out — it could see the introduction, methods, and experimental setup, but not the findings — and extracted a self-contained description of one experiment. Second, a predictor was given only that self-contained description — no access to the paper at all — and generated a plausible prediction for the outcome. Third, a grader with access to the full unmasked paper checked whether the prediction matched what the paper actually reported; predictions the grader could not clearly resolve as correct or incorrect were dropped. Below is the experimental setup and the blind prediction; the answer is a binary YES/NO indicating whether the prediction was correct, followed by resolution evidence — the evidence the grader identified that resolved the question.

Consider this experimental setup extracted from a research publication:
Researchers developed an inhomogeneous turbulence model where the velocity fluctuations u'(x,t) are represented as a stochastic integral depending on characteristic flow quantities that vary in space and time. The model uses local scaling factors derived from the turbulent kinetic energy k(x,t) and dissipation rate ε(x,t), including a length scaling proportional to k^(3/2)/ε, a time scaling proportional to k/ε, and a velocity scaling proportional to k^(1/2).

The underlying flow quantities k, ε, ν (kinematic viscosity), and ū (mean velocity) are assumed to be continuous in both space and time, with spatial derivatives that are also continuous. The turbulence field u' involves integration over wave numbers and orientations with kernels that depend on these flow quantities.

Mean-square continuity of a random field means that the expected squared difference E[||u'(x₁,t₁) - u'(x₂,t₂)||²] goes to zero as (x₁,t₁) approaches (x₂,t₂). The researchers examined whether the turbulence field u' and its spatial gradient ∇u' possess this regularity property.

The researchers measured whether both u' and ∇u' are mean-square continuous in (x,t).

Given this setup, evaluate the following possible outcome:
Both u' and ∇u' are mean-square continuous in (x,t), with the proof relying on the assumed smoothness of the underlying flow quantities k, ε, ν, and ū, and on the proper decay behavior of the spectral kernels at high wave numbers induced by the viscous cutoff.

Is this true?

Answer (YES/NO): YES